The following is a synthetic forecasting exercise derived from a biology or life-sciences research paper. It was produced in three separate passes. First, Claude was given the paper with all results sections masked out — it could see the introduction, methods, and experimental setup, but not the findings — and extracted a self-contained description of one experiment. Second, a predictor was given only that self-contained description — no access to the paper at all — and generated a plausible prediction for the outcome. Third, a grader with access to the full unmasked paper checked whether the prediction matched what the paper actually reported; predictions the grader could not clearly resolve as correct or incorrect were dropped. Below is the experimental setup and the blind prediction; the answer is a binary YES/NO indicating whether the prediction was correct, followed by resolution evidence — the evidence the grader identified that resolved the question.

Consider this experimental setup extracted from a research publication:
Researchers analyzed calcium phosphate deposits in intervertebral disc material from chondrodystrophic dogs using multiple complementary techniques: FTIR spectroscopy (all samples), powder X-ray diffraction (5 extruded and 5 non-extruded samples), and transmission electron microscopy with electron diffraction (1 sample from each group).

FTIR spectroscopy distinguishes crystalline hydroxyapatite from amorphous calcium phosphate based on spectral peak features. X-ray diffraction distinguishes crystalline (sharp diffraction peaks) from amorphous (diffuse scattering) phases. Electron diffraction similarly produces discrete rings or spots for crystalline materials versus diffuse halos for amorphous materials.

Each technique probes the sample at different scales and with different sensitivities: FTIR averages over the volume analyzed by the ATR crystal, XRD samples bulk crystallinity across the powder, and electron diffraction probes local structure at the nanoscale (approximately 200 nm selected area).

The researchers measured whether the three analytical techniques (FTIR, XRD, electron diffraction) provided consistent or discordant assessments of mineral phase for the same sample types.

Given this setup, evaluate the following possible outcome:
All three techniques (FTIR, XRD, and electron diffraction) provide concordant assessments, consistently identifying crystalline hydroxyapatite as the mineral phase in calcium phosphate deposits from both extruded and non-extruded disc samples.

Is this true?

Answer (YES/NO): NO